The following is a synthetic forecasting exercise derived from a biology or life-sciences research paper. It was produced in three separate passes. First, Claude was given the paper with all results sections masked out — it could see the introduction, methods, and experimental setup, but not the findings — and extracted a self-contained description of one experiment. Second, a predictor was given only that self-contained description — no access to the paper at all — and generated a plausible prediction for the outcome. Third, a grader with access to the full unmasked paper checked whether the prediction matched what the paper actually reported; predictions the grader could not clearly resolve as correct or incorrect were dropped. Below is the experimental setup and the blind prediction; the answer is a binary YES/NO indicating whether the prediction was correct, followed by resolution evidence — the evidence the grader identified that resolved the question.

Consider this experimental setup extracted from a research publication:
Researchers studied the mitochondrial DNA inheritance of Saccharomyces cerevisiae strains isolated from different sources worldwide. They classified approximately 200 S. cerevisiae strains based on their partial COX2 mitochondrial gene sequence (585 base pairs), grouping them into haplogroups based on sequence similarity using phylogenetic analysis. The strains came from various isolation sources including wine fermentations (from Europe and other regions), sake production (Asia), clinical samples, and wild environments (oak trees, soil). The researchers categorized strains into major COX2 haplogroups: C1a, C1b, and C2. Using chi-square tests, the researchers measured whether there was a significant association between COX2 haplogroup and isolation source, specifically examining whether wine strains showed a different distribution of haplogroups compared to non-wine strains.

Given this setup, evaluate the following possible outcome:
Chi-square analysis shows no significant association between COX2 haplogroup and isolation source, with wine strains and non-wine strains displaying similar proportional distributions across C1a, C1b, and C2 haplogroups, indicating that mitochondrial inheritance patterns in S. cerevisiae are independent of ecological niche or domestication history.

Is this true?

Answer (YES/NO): NO